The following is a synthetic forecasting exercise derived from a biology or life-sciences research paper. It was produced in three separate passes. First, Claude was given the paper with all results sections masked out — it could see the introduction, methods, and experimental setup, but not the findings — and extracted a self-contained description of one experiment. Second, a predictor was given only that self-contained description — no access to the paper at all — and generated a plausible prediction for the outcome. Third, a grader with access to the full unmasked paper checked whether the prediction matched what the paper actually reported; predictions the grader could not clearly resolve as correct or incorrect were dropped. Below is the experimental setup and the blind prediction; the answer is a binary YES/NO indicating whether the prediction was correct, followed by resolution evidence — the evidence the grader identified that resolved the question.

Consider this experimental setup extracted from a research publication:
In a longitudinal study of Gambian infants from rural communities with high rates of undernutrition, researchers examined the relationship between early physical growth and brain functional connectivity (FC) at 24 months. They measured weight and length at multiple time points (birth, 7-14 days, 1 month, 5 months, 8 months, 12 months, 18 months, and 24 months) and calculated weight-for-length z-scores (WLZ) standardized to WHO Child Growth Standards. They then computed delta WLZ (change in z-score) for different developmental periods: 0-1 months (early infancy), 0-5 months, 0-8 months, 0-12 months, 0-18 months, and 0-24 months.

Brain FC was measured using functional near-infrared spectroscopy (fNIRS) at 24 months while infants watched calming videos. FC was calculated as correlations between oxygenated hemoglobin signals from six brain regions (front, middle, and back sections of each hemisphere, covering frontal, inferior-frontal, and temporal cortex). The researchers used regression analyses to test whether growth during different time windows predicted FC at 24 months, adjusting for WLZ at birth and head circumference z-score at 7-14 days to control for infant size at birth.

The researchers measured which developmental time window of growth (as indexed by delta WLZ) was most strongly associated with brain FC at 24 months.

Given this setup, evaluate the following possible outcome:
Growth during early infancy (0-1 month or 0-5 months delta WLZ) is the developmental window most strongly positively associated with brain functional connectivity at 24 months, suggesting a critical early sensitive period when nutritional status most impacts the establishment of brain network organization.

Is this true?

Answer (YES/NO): YES